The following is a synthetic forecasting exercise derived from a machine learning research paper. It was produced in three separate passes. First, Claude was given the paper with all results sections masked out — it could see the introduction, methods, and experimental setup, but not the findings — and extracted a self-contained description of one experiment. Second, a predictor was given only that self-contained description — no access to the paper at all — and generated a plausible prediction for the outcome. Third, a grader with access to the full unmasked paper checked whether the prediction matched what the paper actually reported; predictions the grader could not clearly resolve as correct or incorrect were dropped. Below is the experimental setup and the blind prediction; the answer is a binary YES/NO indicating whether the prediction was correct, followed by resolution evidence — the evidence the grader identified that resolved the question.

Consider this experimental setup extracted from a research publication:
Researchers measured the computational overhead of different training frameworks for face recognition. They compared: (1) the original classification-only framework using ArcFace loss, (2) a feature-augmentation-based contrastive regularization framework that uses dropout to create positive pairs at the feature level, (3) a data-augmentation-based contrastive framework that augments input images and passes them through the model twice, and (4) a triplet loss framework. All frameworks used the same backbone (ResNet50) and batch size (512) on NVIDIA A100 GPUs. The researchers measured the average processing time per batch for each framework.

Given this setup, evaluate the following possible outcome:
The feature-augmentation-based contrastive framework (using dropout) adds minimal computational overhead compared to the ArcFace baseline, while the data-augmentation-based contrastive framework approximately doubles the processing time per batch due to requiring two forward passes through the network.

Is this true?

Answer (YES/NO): YES